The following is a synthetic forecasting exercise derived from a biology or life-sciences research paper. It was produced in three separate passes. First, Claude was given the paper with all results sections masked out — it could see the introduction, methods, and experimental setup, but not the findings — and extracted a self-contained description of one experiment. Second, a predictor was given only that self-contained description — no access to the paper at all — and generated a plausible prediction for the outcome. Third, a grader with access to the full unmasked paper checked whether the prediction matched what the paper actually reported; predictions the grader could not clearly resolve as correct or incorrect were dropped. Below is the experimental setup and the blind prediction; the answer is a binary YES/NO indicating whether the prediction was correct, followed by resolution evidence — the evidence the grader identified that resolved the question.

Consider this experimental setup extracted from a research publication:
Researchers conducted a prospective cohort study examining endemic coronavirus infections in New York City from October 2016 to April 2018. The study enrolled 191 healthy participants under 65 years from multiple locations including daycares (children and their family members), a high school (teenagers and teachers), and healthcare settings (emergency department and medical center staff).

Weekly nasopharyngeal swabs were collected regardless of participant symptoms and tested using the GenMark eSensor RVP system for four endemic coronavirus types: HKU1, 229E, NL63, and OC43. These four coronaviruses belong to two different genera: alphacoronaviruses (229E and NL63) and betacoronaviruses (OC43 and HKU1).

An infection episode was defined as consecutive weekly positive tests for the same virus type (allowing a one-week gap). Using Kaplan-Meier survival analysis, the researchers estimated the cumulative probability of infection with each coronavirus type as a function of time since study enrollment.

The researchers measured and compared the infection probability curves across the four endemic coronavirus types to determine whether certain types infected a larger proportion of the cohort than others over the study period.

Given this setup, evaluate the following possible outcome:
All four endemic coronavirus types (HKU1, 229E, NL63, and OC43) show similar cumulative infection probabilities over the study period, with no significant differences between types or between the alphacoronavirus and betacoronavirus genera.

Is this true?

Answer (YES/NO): NO